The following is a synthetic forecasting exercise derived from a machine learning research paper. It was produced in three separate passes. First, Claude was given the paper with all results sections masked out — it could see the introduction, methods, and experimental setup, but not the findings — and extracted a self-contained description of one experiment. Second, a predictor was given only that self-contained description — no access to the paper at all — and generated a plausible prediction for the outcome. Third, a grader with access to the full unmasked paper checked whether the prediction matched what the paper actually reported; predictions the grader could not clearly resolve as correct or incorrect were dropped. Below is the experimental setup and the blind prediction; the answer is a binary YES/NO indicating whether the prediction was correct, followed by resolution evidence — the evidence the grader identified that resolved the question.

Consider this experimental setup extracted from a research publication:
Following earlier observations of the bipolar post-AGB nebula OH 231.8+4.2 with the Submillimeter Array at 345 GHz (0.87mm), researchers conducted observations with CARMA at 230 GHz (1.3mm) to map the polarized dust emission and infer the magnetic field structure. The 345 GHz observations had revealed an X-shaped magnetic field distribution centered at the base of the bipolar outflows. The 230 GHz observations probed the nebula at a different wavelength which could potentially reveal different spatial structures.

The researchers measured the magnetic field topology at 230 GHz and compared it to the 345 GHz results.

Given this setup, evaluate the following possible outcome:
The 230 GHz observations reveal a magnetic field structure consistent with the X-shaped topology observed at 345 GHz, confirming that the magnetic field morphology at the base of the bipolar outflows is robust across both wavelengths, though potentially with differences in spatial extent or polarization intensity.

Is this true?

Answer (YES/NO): YES